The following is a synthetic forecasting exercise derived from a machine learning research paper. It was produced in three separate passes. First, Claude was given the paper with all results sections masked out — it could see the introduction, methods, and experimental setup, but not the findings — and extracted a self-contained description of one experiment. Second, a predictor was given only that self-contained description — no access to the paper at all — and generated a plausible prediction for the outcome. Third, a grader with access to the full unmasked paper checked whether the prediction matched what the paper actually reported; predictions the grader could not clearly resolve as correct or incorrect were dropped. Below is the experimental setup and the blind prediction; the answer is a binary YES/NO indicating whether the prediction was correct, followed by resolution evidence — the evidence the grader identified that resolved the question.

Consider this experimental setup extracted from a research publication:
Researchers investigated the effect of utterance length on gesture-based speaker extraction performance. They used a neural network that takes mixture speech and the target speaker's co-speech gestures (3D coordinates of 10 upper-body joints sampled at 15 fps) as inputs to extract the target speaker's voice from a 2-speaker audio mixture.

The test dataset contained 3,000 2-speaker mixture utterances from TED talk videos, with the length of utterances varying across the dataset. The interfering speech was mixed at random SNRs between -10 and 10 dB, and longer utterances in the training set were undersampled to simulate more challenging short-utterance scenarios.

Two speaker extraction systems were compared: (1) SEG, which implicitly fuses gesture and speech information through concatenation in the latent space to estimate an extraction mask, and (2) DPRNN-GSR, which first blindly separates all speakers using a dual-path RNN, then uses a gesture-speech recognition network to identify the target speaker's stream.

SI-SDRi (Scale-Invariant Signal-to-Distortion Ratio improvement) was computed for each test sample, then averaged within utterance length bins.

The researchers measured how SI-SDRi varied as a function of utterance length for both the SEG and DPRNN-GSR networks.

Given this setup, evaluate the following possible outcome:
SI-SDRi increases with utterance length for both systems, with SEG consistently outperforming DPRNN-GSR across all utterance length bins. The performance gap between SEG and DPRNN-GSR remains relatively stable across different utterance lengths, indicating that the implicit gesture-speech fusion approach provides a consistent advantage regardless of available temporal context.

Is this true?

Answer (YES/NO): NO